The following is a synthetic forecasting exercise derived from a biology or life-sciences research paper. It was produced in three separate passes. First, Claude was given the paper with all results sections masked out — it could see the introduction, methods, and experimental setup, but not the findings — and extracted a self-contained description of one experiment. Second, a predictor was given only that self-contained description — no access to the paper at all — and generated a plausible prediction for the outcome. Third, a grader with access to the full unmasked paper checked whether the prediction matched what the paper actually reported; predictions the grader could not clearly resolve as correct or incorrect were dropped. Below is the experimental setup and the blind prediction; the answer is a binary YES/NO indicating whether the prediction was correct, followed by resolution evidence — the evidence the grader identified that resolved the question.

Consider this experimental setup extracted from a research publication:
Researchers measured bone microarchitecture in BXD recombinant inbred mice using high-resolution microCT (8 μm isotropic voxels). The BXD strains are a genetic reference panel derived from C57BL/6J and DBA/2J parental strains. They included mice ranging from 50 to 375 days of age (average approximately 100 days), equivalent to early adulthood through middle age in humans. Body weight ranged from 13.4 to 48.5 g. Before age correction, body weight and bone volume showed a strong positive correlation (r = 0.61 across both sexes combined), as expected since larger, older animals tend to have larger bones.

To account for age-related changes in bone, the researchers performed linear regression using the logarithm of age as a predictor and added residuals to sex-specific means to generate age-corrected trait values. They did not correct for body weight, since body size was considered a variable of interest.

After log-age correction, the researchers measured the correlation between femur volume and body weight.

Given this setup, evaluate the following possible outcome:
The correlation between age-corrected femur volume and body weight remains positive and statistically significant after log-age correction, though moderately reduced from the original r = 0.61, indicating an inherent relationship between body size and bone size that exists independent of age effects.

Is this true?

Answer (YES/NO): YES